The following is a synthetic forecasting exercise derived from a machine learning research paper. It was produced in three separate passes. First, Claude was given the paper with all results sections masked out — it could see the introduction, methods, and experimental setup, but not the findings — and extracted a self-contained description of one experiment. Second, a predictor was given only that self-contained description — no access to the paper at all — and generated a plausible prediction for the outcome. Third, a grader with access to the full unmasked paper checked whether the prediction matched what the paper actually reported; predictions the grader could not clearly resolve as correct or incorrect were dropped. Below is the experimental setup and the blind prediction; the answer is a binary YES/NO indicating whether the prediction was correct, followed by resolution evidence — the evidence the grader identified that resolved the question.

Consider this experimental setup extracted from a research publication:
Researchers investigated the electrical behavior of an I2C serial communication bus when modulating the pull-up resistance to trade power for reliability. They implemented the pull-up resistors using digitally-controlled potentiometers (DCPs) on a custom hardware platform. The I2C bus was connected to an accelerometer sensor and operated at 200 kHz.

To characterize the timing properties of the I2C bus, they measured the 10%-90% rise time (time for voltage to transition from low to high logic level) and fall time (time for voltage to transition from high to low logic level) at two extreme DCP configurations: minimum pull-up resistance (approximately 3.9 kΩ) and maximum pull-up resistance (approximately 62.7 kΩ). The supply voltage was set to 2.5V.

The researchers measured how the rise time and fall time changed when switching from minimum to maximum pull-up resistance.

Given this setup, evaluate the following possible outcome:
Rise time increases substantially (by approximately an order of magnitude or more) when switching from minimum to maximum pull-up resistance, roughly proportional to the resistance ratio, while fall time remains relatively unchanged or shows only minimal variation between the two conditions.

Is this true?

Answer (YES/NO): NO